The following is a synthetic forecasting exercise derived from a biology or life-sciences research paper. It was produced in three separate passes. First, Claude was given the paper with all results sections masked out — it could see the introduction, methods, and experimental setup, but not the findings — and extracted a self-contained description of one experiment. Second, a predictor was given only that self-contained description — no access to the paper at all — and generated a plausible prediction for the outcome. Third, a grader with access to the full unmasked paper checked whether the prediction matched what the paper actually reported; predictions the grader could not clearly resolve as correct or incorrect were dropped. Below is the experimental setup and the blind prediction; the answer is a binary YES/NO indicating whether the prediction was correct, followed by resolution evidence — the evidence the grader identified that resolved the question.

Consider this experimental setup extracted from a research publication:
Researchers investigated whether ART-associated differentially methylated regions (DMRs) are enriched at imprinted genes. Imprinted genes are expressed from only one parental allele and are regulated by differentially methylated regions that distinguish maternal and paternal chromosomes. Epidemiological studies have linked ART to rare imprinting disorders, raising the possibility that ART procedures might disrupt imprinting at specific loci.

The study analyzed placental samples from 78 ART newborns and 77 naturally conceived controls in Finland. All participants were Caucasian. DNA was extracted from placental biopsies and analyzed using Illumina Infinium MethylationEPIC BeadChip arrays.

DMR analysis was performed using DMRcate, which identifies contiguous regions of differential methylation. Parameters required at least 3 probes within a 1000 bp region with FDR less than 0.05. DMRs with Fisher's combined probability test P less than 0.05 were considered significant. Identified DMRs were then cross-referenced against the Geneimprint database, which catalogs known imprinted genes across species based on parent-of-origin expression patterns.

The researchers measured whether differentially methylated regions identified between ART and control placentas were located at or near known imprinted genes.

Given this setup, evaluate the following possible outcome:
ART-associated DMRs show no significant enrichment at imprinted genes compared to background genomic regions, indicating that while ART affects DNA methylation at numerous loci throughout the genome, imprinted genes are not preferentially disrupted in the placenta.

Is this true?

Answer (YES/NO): NO